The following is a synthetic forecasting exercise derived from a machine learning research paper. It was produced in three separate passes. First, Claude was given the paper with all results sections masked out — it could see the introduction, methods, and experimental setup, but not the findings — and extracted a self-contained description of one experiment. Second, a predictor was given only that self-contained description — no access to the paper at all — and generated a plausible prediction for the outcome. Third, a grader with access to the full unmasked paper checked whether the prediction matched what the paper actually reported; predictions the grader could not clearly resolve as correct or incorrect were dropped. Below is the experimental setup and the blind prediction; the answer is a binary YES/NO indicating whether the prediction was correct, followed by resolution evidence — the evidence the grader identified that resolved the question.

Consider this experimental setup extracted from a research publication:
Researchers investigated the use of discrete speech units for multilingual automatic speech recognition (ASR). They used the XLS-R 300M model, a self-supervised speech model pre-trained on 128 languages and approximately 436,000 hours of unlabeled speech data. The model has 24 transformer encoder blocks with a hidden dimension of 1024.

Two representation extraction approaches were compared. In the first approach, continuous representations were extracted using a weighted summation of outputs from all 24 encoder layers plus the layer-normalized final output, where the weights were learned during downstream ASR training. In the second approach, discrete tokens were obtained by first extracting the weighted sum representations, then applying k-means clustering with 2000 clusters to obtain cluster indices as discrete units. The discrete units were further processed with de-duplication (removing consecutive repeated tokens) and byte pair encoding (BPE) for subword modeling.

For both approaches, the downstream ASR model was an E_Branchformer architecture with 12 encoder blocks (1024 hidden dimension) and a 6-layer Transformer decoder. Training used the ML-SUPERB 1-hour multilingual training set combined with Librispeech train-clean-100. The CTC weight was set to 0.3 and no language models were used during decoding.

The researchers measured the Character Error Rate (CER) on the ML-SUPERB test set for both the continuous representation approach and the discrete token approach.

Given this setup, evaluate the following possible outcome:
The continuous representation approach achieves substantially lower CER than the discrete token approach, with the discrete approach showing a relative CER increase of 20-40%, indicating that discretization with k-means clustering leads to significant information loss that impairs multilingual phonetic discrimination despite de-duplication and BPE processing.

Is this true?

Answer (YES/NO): NO